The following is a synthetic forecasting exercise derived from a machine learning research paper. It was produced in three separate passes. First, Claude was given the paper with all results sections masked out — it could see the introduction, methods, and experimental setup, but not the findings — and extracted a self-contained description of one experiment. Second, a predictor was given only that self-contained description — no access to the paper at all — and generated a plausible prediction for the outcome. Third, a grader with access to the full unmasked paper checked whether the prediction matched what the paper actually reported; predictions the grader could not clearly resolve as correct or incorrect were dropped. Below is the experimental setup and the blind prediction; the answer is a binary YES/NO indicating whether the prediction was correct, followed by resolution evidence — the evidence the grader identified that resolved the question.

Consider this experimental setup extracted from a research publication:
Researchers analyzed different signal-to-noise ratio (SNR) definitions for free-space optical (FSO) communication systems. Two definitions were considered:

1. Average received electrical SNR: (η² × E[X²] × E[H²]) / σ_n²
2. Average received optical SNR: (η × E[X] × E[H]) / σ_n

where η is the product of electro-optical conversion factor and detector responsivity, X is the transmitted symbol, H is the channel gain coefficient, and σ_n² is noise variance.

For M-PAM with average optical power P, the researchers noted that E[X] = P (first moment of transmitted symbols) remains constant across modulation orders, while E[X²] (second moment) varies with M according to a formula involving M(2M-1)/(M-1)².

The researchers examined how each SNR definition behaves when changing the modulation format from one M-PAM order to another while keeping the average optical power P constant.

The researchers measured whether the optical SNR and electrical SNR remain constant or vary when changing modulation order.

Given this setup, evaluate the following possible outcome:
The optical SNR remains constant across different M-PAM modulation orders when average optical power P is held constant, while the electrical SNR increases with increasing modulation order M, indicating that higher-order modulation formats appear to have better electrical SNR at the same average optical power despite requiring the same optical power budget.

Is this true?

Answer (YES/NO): YES